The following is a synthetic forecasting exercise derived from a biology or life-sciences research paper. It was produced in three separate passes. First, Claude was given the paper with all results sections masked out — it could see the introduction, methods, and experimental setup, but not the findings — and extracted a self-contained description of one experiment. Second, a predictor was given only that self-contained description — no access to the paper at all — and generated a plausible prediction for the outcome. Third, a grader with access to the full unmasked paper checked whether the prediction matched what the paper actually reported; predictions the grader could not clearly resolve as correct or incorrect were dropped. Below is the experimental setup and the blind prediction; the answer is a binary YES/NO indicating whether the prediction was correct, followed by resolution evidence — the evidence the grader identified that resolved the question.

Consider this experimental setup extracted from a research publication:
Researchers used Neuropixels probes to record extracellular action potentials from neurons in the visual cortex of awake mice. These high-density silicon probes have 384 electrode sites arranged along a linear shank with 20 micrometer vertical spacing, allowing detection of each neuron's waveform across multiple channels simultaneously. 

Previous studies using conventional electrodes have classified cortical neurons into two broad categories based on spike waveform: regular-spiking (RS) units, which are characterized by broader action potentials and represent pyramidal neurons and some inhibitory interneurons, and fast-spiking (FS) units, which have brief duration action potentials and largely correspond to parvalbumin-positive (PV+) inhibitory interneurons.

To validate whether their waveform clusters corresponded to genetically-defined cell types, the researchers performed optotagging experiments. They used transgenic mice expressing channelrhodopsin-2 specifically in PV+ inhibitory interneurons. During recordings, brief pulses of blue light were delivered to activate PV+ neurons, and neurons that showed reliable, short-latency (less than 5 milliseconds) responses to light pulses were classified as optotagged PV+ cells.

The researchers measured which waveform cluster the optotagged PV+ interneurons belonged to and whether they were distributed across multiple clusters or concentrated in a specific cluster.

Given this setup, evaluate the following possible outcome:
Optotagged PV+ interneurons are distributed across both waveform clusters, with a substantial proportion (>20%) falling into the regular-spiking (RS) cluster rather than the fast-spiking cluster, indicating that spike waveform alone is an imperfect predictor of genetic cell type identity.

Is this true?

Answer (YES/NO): NO